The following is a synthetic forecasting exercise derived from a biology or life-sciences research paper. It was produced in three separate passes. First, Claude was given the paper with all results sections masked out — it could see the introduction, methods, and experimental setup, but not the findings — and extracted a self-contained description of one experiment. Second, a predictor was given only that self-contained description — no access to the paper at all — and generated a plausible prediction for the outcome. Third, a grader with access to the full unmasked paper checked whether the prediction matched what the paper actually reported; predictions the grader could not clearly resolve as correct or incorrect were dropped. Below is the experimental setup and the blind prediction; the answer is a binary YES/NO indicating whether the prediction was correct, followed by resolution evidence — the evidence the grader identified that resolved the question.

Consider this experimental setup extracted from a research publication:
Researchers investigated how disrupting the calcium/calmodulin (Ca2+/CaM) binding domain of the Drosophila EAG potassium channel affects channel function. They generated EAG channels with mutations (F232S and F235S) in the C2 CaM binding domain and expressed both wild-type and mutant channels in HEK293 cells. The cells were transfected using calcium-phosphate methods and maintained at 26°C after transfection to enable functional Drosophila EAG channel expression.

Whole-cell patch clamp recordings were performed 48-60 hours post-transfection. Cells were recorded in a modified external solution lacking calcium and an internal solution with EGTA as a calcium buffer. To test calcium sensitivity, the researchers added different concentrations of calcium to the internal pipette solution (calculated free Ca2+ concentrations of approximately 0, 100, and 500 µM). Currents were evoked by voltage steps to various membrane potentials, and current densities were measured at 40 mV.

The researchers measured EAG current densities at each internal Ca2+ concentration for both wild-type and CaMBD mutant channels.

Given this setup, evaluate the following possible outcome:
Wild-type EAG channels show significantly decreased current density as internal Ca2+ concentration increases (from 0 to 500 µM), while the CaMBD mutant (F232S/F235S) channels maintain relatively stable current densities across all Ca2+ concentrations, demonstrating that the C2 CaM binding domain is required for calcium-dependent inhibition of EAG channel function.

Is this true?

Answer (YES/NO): YES